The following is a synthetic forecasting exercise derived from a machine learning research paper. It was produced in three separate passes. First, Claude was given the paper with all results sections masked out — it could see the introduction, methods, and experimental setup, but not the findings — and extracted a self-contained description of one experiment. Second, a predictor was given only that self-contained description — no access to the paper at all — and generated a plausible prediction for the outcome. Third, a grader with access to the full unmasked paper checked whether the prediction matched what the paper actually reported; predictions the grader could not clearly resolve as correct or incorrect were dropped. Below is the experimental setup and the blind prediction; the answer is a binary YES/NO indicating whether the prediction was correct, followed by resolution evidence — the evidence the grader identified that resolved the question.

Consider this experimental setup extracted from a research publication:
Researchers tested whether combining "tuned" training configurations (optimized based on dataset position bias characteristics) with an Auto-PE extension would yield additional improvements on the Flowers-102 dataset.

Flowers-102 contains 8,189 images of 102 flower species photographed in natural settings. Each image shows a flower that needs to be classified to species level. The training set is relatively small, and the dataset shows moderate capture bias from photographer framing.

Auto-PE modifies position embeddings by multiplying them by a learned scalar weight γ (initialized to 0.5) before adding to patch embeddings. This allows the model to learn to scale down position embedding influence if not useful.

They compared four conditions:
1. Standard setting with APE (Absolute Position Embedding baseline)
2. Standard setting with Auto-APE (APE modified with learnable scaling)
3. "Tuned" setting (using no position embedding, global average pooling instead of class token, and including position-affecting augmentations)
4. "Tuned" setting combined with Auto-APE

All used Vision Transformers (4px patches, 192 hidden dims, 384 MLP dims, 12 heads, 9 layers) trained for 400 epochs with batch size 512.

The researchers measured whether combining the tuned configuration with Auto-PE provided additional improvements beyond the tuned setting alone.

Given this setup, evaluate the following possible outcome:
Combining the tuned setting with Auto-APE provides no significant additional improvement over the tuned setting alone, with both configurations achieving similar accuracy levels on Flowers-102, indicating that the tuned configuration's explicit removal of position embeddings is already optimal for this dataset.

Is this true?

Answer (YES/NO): NO